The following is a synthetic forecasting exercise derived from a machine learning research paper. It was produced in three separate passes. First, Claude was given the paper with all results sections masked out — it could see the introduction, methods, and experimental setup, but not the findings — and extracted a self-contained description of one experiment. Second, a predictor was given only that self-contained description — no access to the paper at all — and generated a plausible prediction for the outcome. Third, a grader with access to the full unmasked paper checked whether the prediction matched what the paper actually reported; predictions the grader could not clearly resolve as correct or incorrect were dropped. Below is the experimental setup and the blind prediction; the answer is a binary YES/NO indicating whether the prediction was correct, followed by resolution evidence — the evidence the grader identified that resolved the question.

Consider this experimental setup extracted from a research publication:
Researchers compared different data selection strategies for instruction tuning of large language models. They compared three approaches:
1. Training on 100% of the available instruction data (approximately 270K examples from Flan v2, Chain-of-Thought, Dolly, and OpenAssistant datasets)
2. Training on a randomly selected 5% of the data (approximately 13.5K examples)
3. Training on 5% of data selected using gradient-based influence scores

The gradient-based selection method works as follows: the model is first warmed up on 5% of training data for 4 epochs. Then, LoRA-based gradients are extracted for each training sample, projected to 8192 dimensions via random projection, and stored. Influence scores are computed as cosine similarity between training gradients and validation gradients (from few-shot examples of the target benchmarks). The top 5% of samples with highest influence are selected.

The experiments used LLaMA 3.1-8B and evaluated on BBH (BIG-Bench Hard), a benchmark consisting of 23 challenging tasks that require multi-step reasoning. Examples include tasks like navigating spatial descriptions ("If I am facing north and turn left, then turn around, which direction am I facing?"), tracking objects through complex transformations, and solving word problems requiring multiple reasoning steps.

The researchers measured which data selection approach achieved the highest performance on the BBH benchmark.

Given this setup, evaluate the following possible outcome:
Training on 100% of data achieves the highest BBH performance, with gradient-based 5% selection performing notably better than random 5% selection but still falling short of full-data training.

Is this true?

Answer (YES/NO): YES